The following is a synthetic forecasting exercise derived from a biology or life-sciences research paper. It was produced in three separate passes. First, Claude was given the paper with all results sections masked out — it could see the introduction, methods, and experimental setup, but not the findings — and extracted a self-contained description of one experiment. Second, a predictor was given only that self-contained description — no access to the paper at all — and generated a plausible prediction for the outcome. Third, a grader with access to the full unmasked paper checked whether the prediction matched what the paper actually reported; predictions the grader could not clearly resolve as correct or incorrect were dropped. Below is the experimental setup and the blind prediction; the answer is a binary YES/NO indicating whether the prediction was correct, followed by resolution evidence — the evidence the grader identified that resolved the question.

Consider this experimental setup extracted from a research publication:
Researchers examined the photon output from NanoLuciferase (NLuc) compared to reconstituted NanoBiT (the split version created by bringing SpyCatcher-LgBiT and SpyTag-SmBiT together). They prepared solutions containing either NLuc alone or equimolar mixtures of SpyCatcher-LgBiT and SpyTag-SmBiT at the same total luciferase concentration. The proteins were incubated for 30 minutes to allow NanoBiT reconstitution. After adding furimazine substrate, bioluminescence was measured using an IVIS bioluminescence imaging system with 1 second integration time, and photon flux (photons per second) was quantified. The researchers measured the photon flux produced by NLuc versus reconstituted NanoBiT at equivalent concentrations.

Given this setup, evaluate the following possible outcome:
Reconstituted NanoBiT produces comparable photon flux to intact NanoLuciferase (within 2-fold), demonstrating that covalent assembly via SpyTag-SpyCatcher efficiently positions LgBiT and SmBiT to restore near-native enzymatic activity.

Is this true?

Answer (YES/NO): NO